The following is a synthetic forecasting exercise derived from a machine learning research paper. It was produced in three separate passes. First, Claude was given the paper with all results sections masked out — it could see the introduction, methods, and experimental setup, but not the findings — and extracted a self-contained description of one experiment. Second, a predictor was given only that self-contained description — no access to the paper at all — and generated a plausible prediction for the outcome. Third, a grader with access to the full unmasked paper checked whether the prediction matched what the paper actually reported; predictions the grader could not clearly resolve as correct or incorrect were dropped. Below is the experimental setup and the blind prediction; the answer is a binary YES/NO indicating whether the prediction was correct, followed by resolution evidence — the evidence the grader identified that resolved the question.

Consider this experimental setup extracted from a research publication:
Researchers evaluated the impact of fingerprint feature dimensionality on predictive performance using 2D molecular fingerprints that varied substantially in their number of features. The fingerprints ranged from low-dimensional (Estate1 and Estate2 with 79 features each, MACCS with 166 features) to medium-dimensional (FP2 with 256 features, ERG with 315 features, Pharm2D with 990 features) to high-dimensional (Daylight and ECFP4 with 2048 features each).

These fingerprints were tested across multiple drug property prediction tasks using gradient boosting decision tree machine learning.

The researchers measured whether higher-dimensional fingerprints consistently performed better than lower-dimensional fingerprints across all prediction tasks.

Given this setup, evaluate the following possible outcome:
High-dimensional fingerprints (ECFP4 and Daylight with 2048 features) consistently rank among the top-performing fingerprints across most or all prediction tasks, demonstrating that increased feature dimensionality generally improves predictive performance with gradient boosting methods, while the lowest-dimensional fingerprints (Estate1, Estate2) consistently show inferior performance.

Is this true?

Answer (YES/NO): NO